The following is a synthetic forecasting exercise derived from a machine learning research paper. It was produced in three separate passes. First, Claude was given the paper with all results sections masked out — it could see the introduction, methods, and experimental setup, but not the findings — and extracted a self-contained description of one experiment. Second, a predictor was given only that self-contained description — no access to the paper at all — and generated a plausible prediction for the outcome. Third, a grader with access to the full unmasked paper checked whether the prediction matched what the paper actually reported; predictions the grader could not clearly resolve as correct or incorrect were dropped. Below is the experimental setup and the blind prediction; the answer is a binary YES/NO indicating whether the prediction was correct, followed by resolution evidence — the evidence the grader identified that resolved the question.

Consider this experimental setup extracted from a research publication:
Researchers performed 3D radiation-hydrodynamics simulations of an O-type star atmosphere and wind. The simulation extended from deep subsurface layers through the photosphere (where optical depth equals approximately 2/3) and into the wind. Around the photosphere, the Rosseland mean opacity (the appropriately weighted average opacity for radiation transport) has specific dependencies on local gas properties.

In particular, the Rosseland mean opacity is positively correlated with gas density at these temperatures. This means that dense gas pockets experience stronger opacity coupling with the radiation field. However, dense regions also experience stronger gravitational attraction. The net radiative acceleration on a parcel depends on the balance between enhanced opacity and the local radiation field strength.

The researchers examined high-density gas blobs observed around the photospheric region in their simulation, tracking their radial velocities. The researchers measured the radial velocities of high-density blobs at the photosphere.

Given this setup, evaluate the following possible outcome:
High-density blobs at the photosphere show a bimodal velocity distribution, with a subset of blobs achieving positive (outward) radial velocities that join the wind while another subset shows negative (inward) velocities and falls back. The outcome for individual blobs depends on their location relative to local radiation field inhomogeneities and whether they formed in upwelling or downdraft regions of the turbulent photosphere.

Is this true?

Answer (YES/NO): NO